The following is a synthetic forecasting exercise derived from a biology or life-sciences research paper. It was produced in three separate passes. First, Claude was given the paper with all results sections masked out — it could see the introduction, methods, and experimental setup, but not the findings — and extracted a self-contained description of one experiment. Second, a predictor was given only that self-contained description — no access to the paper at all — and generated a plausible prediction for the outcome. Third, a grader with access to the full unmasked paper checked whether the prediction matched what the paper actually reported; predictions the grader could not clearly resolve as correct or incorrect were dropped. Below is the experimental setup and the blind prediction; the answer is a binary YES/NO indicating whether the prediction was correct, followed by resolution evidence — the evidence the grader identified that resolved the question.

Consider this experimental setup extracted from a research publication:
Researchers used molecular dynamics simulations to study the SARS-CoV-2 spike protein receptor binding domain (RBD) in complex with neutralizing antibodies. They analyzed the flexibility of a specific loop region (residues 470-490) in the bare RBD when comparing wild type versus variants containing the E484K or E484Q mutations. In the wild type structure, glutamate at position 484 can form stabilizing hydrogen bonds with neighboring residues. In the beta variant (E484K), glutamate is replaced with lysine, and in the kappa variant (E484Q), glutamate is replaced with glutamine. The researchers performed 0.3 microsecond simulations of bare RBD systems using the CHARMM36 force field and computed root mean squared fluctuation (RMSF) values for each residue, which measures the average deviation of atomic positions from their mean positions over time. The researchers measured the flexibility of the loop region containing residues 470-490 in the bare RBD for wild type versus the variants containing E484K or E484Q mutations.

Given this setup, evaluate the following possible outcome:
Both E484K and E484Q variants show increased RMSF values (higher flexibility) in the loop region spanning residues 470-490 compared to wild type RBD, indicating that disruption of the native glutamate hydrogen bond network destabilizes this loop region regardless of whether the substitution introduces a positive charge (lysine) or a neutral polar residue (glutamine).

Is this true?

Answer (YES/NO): YES